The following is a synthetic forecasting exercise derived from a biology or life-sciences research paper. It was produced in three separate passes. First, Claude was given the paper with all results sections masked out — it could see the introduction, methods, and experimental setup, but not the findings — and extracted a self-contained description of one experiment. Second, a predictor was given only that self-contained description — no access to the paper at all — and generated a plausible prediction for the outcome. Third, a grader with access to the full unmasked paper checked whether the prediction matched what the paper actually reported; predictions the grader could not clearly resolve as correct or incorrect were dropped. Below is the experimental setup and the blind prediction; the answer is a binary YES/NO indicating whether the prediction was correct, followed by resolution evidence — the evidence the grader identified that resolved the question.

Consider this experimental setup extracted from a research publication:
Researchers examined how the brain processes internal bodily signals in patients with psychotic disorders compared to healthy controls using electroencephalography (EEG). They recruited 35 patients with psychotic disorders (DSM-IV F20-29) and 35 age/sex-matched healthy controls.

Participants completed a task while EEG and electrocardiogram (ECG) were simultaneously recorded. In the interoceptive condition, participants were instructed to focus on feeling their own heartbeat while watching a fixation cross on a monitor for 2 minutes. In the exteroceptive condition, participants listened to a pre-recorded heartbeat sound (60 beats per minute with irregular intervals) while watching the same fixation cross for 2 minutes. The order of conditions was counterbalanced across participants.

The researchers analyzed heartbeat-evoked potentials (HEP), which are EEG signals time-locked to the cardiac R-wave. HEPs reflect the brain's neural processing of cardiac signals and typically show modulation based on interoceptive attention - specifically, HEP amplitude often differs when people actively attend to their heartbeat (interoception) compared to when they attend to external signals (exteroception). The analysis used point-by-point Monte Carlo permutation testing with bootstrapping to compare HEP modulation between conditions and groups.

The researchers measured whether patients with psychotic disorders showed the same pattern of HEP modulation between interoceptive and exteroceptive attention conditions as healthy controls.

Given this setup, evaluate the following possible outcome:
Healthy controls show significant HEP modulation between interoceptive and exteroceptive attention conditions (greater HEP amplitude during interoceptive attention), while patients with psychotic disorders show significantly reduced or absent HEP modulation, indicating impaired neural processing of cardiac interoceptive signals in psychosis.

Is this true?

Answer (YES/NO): NO